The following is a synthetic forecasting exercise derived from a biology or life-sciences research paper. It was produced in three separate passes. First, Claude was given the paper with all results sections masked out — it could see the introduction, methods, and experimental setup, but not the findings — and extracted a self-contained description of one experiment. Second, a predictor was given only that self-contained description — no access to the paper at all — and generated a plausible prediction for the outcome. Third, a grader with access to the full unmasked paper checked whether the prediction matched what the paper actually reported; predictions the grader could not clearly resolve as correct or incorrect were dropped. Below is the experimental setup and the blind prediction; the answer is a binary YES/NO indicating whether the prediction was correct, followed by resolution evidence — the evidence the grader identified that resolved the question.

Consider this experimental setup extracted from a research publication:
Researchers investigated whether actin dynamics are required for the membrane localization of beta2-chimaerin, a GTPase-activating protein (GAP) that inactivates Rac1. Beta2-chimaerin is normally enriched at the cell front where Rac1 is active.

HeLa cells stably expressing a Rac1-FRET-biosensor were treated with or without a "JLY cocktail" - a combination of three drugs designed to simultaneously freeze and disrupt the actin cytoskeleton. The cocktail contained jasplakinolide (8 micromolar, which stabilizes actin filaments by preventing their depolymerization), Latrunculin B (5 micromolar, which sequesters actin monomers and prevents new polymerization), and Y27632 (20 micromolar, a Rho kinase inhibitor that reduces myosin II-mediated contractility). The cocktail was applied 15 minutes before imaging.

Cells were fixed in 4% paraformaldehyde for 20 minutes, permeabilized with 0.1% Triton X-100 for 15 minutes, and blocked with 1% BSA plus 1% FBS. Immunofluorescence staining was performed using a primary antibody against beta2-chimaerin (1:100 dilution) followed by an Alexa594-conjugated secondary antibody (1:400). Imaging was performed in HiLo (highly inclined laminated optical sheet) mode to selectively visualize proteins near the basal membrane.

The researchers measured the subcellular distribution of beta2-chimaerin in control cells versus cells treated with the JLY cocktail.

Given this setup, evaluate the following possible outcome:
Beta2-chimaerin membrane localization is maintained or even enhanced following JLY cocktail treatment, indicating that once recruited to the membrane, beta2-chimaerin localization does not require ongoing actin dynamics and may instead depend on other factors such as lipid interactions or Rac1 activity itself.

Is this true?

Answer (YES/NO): NO